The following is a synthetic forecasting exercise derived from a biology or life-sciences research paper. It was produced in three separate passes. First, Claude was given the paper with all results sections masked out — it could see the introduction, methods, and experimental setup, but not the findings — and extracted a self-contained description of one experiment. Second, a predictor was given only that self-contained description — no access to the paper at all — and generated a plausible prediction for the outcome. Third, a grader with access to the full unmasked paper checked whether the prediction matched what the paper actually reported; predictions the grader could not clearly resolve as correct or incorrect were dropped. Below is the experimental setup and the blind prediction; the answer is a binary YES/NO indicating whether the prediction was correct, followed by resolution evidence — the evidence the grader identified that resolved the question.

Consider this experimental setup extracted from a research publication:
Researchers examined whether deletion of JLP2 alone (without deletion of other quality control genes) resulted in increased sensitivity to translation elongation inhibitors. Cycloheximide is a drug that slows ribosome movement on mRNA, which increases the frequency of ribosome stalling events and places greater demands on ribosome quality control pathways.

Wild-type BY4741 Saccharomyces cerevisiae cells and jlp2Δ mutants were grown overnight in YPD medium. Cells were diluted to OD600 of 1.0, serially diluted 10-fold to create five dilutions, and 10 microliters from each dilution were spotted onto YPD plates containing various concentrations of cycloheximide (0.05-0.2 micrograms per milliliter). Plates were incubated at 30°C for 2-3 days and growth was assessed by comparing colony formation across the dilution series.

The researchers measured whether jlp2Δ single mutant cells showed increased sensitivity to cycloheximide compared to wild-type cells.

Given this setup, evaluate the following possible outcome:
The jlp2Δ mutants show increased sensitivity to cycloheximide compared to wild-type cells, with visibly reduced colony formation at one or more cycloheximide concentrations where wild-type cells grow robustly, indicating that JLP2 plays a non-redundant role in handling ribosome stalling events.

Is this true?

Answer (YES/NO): YES